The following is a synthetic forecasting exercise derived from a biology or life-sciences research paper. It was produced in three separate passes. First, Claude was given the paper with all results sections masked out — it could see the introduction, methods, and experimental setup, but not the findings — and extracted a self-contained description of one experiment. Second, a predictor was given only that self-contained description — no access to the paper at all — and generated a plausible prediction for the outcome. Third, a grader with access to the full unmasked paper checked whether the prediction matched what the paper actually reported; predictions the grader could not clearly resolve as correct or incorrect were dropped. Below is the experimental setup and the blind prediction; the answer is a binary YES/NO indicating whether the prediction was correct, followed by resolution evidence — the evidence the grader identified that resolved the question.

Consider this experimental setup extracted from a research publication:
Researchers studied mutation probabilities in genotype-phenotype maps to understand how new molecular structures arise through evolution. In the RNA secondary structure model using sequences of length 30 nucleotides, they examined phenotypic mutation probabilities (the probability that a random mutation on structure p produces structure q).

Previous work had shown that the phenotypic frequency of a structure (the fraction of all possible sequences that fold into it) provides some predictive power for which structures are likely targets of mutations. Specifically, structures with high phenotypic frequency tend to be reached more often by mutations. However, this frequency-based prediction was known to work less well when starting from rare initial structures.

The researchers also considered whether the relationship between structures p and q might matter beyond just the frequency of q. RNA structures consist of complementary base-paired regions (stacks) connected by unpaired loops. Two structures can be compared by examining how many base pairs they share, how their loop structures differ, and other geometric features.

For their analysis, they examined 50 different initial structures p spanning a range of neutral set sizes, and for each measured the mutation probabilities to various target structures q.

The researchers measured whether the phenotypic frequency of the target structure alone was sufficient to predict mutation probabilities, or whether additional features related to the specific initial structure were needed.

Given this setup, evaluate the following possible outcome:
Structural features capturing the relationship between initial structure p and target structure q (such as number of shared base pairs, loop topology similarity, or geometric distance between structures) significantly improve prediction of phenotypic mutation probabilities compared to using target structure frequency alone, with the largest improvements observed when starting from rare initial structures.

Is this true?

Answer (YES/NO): NO